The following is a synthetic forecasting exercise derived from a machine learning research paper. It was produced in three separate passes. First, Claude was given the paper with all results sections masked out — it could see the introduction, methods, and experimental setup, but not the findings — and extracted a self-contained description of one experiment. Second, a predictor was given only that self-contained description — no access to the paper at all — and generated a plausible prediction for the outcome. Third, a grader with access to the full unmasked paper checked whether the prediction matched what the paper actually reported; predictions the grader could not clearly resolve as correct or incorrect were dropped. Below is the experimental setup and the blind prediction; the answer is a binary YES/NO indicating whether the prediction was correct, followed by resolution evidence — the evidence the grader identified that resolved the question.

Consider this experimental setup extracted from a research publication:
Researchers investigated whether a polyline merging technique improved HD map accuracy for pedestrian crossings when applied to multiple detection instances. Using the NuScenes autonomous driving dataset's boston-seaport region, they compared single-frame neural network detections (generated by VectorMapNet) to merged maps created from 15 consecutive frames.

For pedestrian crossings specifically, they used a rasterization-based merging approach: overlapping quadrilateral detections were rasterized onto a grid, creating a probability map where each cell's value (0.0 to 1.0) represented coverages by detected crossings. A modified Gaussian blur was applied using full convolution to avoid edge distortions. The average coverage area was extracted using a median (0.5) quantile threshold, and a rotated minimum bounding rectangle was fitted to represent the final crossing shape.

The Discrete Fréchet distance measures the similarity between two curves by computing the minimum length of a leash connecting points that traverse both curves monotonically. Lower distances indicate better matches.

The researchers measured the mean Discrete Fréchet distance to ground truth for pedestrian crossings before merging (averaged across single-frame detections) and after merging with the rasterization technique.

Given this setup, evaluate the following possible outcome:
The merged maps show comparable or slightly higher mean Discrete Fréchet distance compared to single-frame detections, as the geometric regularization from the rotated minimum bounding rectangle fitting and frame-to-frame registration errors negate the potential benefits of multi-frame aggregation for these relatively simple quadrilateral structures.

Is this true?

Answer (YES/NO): YES